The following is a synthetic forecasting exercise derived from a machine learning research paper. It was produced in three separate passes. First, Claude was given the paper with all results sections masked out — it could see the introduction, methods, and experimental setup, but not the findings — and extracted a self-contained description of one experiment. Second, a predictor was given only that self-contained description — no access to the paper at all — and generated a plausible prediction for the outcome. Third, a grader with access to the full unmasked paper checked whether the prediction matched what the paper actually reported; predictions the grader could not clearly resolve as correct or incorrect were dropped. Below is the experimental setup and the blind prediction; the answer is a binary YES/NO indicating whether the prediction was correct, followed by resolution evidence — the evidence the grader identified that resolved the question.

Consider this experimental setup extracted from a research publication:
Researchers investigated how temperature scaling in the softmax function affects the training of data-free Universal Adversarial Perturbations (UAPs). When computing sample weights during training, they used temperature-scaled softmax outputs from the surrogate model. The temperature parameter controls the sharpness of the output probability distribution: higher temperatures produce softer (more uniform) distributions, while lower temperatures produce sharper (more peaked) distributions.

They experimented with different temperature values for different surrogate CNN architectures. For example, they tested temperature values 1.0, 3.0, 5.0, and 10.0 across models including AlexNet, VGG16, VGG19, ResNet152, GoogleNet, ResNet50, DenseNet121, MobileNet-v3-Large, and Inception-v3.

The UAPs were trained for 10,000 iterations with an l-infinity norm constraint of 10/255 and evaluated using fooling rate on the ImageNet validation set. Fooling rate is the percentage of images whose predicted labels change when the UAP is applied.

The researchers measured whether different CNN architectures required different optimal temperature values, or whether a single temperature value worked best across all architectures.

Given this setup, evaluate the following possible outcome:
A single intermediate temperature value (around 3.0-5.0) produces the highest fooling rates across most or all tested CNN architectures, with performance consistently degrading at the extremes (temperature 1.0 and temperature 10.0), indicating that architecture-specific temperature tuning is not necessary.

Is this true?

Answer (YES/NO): NO